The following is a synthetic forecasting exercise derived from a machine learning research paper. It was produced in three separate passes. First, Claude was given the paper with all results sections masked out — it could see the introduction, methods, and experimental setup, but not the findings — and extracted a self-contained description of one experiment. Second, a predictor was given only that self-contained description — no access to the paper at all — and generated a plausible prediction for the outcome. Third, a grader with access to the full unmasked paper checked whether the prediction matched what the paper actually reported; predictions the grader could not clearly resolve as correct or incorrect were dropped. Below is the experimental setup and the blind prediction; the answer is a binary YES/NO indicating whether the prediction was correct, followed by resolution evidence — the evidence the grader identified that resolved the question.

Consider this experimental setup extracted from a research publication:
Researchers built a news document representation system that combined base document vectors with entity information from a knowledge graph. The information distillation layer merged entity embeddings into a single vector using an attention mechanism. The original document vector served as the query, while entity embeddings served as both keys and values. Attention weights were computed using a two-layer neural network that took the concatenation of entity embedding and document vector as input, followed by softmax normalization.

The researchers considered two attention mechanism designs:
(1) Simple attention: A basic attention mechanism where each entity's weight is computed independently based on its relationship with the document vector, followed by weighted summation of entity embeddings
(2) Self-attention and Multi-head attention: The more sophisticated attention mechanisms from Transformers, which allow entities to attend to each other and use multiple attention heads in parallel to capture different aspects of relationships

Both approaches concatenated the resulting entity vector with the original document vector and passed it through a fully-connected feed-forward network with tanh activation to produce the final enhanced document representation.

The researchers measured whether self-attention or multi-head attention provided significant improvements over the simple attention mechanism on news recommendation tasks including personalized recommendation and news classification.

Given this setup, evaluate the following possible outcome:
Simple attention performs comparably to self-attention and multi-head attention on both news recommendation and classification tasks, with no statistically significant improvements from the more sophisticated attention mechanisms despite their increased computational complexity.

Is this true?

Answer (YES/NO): YES